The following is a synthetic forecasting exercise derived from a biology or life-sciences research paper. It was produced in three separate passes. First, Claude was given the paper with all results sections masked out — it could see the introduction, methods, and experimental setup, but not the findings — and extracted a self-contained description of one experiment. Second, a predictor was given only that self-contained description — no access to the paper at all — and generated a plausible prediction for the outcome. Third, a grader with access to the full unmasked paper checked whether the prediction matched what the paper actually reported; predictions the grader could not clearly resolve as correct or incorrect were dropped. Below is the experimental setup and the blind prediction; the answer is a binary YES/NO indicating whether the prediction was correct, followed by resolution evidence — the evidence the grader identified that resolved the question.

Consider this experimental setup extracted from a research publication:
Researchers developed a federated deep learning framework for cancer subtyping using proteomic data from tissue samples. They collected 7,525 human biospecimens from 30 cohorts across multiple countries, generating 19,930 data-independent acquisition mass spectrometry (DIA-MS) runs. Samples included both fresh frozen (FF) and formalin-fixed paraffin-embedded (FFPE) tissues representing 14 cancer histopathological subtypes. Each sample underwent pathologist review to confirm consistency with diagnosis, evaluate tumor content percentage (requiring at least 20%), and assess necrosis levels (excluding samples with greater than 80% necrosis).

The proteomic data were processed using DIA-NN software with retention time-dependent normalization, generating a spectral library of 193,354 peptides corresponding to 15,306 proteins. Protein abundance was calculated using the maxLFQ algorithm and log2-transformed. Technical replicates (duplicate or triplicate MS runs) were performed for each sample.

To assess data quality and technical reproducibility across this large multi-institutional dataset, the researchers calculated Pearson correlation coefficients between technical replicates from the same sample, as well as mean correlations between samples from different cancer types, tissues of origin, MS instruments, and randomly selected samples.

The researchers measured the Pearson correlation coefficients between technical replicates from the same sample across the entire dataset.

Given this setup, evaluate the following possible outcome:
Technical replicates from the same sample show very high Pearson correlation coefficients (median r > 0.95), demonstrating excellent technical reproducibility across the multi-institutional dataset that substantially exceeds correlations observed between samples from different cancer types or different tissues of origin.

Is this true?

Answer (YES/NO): YES